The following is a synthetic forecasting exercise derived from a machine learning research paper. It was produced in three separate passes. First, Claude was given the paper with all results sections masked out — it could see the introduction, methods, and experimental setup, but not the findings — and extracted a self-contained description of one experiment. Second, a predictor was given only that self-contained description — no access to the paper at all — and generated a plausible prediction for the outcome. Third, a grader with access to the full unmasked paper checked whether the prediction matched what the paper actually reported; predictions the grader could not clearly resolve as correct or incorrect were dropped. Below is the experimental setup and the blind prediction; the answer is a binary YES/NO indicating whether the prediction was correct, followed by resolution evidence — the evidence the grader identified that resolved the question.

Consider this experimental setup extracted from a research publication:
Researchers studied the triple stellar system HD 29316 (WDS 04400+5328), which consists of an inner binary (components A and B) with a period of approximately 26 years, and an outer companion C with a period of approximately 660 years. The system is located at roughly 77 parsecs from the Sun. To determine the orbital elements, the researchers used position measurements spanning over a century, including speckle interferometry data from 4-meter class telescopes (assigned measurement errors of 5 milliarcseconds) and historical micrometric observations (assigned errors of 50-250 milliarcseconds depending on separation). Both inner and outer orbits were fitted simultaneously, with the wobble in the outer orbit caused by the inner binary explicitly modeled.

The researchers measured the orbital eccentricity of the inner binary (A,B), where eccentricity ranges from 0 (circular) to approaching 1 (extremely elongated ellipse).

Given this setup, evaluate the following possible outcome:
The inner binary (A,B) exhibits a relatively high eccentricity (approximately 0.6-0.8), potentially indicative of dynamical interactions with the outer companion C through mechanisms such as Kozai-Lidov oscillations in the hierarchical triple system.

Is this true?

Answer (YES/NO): NO